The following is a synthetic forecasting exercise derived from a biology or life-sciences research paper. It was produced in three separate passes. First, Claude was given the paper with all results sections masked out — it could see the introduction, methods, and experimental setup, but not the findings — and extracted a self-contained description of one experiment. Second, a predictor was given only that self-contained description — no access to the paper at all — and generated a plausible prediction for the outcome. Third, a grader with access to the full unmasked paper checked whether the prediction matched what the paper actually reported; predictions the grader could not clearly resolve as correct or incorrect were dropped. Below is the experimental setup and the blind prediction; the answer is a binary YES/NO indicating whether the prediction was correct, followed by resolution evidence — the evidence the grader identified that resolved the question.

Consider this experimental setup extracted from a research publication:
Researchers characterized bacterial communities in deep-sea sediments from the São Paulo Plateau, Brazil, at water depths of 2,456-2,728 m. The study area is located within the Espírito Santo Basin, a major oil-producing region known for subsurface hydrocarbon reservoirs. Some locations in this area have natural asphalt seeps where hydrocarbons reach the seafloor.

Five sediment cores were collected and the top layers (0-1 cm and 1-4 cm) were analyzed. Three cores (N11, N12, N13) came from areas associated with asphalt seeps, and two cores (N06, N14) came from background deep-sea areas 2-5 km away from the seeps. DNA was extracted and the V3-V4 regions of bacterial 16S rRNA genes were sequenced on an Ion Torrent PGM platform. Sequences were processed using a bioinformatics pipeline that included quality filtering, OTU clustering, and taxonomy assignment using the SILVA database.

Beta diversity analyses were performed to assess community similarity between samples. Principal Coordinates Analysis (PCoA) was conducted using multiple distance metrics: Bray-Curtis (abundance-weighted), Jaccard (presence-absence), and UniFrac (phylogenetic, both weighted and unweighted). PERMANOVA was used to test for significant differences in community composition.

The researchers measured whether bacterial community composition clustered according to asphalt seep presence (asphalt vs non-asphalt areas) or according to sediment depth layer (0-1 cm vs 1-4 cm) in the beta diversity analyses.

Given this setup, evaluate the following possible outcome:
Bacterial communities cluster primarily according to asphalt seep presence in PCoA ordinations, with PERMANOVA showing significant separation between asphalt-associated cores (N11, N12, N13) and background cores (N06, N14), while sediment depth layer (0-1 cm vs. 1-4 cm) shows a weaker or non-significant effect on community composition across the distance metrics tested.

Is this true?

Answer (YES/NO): NO